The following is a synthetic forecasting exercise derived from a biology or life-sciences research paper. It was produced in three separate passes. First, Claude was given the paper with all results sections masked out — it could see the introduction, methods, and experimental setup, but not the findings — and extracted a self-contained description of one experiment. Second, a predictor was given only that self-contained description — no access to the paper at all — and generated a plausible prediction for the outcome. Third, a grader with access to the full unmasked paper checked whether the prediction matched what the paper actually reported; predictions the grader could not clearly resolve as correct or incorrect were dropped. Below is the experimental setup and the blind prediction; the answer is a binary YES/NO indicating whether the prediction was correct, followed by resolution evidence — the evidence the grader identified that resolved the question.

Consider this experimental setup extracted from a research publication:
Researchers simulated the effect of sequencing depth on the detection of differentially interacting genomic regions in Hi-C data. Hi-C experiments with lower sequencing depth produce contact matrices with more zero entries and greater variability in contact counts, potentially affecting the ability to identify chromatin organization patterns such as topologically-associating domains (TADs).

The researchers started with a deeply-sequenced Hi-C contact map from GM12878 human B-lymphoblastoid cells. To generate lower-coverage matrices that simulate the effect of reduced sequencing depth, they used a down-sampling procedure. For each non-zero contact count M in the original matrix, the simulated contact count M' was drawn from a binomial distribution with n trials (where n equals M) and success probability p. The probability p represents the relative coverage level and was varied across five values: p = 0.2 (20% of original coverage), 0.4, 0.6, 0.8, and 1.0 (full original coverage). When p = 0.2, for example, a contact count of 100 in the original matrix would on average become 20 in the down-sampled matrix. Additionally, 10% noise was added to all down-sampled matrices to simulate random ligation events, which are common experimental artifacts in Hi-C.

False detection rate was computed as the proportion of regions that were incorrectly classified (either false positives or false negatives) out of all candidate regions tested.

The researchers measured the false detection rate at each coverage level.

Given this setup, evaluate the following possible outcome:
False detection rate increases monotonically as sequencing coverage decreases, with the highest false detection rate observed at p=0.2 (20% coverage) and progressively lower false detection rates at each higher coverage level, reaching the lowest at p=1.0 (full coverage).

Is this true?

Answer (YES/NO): NO